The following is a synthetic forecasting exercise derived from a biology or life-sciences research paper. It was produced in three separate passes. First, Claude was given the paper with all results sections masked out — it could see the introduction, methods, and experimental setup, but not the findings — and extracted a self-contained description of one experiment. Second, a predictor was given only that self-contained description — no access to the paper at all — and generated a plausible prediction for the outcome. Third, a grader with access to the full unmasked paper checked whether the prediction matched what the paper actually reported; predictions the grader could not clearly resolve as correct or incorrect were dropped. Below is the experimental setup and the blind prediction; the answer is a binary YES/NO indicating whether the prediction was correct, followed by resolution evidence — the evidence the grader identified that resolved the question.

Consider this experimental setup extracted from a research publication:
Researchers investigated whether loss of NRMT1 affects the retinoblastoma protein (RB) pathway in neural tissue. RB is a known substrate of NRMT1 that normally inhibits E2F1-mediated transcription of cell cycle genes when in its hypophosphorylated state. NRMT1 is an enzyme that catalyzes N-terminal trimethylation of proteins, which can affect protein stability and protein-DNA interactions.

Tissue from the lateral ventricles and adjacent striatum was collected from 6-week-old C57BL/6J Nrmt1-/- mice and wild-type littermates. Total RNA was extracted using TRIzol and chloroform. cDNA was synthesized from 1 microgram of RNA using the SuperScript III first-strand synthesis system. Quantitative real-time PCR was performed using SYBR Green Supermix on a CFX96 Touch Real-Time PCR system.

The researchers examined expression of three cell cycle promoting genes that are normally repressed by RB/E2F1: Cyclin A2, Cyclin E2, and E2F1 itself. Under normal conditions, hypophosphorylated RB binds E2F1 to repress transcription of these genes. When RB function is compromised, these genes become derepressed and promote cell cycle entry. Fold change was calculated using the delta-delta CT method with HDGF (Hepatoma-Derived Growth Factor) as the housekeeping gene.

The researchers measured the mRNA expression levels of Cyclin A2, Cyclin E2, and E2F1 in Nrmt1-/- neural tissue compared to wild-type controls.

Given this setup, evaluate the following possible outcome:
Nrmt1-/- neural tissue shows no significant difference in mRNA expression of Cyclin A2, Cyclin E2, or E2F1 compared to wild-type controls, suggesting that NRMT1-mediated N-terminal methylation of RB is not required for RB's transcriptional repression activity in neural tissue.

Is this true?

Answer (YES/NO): NO